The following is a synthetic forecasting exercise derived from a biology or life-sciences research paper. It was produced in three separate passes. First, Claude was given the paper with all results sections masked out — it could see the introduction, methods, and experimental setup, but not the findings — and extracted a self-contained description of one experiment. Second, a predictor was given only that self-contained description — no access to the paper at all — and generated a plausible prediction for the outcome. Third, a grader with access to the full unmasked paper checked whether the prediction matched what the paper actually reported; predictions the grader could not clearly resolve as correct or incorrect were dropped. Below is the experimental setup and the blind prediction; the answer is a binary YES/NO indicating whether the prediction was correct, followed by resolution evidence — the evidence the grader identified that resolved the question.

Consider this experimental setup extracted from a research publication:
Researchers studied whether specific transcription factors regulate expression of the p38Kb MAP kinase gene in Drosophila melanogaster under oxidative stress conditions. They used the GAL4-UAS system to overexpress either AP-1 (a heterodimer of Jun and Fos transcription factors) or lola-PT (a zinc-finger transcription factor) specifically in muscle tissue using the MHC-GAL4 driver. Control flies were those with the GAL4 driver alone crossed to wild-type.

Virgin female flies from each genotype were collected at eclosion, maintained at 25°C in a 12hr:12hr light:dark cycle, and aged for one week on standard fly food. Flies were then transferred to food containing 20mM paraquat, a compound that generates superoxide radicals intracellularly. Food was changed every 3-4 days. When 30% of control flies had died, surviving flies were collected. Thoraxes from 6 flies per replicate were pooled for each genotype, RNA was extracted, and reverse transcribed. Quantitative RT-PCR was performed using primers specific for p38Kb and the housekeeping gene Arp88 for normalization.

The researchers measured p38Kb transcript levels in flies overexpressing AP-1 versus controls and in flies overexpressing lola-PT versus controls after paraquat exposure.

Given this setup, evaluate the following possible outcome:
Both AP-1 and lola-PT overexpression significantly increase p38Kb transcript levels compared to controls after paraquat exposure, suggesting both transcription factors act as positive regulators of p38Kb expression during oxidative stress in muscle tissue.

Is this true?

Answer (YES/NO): NO